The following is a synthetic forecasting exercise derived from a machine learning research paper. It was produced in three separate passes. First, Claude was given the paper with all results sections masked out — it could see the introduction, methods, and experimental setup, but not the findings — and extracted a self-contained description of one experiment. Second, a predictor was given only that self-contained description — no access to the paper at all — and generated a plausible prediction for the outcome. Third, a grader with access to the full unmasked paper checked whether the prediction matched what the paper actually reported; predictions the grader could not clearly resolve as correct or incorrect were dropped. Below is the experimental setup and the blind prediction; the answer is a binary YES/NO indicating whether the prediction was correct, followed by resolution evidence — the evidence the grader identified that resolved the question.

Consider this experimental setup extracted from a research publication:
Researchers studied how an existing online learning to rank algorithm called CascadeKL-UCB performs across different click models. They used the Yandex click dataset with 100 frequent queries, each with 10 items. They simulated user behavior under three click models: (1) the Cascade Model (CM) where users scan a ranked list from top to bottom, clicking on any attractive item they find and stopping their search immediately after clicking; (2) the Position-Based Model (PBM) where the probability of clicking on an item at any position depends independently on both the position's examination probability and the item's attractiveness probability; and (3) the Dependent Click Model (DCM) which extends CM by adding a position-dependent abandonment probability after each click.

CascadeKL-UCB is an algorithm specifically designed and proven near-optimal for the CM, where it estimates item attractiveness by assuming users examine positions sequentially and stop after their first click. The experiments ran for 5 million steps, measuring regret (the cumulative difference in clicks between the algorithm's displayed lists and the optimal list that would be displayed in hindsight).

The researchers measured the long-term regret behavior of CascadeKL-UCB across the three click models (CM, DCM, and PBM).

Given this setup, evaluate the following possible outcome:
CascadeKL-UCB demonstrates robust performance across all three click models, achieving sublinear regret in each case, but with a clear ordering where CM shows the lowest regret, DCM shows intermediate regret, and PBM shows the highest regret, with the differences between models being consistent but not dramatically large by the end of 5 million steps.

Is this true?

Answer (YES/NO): NO